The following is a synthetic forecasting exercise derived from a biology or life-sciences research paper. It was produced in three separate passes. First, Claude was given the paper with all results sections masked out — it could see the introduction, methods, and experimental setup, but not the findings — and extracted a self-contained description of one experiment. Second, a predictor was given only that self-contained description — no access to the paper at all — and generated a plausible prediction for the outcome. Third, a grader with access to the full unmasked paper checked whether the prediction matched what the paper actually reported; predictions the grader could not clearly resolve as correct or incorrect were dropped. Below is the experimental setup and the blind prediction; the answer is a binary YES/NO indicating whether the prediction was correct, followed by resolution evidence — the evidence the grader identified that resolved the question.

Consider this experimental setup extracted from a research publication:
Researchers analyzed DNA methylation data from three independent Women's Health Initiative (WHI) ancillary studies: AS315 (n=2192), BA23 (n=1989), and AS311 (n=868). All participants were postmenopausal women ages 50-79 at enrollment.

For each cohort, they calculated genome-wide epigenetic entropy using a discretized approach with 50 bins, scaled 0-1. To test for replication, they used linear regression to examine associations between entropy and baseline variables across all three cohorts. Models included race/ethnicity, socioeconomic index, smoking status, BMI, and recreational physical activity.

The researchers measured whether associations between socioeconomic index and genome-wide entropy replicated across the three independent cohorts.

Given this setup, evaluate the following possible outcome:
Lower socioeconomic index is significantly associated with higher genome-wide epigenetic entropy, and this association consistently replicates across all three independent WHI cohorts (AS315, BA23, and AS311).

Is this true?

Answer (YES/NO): YES